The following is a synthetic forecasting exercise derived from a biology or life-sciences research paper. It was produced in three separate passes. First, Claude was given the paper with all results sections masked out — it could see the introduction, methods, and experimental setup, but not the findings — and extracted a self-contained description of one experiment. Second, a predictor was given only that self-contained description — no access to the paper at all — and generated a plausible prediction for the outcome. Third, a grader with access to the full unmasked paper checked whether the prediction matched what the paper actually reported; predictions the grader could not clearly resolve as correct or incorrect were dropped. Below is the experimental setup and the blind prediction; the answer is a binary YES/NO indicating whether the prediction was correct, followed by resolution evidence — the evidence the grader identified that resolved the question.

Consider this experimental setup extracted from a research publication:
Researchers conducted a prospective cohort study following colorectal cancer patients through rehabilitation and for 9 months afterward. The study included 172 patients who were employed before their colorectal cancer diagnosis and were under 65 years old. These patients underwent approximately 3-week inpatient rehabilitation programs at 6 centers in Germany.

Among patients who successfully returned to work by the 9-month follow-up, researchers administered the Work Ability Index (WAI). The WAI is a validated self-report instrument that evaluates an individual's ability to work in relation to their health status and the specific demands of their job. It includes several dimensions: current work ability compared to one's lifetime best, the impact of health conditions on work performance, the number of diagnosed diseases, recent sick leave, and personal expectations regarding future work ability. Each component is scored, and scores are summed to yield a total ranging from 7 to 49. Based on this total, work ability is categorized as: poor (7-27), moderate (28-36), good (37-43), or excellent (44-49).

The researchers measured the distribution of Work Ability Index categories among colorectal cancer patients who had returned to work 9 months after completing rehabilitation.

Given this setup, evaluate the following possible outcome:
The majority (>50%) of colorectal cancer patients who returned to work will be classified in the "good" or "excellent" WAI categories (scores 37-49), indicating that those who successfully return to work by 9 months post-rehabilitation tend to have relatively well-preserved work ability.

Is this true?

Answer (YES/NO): NO